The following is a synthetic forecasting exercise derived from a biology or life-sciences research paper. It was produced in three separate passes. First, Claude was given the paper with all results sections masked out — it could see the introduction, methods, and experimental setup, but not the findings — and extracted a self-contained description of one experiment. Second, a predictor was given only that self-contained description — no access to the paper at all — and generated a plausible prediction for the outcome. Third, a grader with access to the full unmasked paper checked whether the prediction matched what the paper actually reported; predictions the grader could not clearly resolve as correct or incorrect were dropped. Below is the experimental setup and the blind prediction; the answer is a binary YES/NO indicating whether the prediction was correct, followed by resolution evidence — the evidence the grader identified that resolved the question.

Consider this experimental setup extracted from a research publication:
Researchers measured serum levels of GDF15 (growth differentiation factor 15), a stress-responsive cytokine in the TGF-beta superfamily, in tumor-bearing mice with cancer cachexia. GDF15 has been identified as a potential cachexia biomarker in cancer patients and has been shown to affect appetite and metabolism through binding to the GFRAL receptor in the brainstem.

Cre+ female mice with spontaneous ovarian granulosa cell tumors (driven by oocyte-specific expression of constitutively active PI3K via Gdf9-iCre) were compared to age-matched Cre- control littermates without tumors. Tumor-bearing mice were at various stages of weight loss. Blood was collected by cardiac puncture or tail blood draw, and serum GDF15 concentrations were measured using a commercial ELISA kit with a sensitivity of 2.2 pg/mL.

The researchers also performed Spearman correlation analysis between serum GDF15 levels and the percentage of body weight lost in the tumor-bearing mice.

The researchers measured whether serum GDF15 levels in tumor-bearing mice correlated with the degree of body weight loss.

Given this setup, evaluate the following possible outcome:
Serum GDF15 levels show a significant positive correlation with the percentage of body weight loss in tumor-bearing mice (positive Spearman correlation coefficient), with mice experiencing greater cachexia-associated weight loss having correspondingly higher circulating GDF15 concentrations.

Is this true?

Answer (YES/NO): NO